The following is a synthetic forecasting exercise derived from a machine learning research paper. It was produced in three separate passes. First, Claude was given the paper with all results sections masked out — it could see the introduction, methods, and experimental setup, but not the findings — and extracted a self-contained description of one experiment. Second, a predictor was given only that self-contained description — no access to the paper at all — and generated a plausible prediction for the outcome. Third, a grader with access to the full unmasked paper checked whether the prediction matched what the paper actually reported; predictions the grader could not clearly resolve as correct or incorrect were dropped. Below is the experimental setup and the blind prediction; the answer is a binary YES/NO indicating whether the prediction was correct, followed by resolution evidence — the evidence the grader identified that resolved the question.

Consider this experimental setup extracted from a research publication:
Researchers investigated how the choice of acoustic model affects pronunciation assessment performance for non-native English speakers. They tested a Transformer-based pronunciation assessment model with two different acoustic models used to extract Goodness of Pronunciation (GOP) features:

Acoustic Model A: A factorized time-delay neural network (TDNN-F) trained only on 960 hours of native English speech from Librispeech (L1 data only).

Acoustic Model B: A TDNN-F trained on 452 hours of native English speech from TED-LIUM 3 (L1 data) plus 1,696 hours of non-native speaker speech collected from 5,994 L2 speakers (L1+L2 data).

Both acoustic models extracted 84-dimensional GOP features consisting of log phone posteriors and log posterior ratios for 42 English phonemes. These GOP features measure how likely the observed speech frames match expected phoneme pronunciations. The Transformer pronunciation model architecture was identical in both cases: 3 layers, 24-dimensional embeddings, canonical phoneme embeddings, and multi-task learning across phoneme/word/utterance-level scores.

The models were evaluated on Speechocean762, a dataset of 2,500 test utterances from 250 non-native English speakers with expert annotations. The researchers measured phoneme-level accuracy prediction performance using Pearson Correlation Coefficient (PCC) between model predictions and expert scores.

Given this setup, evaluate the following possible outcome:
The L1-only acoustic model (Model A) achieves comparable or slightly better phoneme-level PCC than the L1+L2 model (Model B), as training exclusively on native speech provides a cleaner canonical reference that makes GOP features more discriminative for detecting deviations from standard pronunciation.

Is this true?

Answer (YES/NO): NO